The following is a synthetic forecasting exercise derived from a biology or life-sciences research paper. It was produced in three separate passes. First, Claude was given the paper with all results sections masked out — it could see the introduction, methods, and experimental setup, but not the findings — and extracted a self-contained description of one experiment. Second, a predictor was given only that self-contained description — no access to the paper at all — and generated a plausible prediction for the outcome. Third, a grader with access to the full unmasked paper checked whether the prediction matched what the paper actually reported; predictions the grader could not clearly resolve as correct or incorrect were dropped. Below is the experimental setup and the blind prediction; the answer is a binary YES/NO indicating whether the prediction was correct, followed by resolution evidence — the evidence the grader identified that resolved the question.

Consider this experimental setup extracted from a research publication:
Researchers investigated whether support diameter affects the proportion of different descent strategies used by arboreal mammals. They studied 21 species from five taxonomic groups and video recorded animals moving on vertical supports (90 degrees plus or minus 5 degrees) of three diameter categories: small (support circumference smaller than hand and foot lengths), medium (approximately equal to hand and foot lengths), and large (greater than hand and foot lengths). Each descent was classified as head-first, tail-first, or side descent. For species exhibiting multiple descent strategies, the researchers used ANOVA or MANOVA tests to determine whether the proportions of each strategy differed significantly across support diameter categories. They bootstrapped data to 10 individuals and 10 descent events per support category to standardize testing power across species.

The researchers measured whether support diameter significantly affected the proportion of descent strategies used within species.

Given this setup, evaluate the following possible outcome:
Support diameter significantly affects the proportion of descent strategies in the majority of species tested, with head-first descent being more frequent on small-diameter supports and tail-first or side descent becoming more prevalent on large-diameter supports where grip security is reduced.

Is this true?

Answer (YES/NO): NO